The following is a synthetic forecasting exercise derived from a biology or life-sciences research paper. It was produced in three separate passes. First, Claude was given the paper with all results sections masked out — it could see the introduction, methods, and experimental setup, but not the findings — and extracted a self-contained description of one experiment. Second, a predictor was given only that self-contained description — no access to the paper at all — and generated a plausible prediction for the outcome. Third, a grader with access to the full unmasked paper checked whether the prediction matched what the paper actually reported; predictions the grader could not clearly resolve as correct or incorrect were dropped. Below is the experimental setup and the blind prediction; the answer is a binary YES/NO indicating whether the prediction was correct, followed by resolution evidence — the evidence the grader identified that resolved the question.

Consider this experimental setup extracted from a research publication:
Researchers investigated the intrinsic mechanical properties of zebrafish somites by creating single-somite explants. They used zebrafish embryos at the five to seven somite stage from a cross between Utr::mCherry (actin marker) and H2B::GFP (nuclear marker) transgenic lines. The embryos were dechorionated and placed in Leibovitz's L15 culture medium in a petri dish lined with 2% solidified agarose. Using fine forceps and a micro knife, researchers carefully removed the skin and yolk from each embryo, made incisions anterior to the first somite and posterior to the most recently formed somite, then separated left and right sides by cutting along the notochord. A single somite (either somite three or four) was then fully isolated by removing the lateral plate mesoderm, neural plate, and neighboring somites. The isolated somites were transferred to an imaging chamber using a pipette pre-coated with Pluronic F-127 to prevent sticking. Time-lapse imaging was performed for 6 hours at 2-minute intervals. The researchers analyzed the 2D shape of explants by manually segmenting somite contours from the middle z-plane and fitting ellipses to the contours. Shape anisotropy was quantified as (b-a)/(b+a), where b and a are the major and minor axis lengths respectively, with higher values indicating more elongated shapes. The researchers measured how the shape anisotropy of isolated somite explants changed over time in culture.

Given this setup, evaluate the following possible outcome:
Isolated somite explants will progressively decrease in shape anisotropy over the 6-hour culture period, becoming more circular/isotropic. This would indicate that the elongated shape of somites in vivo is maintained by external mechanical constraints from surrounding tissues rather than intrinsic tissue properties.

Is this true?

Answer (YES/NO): YES